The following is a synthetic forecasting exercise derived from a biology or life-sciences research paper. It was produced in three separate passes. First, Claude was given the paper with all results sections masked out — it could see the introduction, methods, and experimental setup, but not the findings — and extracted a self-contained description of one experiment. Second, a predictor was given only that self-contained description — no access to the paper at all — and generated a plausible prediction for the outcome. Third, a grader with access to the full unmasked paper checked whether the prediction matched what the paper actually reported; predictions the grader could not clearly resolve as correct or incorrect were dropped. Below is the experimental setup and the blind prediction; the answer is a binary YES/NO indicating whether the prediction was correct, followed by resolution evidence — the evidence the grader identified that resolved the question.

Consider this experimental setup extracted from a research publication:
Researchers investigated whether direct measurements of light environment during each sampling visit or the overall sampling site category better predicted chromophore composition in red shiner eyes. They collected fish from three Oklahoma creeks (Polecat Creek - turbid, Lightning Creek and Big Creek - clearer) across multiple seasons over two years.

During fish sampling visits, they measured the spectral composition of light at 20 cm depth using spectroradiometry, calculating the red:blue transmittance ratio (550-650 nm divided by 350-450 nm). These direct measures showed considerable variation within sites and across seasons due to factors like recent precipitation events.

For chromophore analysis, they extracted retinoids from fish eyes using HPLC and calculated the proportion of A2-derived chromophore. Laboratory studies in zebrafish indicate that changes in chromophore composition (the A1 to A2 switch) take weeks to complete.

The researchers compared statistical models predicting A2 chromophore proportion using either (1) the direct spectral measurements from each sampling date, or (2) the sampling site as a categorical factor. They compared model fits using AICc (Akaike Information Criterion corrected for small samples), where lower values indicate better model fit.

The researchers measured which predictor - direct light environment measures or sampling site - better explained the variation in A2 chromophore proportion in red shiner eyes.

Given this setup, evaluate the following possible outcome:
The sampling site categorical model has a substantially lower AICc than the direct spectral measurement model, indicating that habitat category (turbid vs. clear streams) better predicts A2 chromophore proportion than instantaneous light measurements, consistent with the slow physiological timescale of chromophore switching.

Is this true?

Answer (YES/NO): YES